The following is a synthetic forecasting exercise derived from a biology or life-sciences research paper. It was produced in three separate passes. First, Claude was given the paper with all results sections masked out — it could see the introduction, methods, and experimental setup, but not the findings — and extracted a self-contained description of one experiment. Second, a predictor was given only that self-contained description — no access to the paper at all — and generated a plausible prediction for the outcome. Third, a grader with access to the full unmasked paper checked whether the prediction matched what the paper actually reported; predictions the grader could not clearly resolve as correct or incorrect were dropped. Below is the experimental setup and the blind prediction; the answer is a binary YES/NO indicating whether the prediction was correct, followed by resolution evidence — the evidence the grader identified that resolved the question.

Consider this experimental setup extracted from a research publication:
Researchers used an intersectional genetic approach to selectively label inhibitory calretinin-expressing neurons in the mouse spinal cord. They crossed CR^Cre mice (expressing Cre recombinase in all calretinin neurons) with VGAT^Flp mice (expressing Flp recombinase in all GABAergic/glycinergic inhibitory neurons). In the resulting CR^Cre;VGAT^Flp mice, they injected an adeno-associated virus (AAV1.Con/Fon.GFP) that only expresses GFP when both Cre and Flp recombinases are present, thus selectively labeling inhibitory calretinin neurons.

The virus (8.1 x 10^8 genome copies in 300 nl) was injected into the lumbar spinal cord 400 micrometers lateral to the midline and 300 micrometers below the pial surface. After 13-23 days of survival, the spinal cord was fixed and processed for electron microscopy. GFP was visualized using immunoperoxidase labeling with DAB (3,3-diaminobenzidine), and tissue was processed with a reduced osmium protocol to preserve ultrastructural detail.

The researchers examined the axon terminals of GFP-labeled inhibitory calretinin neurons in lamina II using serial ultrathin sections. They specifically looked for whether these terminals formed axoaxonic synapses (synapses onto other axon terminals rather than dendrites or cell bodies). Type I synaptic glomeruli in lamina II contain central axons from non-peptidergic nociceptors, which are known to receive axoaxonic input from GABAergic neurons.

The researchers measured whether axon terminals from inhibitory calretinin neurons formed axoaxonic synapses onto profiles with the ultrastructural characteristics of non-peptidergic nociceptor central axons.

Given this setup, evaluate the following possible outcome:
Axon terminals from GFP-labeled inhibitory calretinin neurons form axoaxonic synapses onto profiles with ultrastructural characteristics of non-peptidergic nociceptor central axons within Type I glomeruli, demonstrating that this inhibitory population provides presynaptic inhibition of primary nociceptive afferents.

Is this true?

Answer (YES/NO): YES